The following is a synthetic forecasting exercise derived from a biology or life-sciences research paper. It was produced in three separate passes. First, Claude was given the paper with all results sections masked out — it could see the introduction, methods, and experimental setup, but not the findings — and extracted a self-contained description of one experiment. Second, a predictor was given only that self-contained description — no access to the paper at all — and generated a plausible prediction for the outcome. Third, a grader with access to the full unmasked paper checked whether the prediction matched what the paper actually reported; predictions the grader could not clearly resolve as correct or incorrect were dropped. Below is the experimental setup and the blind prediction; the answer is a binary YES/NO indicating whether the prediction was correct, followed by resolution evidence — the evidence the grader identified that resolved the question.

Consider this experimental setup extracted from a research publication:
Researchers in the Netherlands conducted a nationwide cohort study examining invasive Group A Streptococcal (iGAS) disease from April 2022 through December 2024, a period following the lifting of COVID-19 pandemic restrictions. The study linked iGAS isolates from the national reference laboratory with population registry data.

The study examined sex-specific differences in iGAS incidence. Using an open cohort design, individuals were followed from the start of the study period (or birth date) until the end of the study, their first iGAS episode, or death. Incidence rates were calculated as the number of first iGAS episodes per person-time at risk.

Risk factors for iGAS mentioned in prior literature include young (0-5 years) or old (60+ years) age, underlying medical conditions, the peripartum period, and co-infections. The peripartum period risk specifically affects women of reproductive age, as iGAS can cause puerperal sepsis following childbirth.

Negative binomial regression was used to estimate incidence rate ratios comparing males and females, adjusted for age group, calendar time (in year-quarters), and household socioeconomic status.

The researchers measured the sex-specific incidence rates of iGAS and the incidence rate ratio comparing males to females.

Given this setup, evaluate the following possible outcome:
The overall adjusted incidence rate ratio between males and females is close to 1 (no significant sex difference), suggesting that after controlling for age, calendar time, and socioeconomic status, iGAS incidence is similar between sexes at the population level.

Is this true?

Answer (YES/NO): NO